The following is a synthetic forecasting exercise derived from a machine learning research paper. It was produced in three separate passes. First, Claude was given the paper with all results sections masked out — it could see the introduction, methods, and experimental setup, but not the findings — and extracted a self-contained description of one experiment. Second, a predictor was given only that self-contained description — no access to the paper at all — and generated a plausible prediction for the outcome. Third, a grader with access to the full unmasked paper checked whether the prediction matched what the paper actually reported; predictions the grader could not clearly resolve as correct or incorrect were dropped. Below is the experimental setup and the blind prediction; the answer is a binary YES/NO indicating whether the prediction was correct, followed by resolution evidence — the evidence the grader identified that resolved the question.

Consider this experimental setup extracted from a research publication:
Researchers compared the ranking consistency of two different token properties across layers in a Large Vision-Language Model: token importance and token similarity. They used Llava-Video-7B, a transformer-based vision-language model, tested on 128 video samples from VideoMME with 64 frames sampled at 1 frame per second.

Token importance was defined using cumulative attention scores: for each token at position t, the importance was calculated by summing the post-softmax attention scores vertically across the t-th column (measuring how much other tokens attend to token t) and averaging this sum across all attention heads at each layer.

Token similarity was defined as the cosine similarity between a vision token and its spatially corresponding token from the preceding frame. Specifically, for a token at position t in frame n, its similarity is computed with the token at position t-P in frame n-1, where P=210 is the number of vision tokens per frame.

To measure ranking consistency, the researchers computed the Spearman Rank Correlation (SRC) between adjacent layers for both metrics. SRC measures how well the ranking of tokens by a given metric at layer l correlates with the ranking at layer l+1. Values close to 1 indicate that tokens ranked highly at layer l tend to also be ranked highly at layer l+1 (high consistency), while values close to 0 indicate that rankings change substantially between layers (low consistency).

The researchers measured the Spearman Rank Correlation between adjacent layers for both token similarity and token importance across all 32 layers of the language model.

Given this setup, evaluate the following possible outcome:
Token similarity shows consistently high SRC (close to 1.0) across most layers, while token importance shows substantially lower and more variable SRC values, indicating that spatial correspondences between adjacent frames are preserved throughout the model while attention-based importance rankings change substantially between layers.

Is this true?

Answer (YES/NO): YES